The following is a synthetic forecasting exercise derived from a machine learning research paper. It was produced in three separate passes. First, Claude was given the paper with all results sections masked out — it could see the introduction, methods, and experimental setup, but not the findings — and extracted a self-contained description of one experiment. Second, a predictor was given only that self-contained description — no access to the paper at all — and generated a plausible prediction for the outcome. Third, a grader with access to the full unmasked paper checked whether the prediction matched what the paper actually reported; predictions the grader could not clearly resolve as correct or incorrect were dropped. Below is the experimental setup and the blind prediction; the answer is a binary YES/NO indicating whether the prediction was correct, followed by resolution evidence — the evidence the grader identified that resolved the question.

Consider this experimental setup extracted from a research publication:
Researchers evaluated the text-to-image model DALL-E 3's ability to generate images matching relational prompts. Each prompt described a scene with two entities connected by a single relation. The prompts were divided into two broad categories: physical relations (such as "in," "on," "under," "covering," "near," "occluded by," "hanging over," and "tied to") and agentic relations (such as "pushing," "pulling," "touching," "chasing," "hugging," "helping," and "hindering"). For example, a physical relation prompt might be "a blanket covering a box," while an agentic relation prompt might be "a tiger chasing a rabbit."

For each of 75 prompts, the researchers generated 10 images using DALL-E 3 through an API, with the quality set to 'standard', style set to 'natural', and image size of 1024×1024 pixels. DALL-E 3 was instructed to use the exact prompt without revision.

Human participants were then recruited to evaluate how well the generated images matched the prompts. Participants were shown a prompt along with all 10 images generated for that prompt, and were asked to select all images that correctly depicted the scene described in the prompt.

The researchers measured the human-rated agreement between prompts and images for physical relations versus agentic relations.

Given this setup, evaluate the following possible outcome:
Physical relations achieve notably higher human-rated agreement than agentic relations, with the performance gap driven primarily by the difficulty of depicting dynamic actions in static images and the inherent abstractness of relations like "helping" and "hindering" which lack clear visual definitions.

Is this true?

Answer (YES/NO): NO